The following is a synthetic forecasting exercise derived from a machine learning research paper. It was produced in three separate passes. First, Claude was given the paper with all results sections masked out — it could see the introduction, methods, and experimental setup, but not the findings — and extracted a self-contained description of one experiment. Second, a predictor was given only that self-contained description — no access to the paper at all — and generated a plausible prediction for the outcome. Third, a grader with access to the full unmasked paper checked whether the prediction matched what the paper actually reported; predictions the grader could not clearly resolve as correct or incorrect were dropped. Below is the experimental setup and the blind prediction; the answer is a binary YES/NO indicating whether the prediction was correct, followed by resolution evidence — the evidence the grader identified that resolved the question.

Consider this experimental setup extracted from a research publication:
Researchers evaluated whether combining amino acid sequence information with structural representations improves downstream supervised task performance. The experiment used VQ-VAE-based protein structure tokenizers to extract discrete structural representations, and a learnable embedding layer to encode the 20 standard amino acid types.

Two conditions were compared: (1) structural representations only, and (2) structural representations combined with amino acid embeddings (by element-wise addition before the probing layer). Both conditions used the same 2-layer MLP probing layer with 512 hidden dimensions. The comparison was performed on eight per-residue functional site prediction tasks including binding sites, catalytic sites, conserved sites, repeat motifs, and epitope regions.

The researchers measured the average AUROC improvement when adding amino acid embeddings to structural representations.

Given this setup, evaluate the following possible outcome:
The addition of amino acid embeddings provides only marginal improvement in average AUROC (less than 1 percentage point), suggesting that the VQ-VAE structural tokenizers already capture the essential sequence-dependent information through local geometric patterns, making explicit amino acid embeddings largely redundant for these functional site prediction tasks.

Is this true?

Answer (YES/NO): NO